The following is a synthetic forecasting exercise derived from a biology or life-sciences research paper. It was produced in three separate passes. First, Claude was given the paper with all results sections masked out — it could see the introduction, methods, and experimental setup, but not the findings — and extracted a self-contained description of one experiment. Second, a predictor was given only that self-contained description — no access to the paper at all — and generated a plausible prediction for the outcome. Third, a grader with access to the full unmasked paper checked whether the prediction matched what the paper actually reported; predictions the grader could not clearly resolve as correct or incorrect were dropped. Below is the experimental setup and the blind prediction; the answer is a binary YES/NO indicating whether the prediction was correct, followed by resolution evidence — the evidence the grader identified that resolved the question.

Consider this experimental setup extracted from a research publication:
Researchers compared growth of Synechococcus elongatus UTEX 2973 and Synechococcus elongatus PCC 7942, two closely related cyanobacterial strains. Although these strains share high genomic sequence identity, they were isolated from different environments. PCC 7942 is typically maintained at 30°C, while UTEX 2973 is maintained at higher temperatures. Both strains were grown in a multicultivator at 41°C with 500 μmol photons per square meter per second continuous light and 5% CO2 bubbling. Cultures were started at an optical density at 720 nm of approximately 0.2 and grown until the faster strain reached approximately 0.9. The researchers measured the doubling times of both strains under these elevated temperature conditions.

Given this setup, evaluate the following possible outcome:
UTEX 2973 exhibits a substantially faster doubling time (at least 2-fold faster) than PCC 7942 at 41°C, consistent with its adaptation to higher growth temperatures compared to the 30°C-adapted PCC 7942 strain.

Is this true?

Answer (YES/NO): NO